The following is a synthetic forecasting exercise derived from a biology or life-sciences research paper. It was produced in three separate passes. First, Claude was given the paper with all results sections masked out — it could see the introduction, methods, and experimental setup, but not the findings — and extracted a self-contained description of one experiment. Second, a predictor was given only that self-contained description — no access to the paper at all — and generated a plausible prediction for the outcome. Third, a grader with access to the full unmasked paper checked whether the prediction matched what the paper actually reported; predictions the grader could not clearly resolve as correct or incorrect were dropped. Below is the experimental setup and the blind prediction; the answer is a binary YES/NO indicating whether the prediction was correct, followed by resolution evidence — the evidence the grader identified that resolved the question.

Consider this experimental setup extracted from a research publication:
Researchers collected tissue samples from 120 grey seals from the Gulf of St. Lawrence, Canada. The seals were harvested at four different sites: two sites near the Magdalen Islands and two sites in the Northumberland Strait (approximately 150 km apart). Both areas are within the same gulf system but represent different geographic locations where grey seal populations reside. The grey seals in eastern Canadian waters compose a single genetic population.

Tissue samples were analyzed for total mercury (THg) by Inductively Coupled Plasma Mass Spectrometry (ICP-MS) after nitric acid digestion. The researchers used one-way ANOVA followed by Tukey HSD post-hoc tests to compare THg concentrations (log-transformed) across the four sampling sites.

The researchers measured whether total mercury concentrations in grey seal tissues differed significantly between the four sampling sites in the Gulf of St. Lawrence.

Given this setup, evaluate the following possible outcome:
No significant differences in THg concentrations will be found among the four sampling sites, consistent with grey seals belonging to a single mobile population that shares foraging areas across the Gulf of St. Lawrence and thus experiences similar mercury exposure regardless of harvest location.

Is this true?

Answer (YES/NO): NO